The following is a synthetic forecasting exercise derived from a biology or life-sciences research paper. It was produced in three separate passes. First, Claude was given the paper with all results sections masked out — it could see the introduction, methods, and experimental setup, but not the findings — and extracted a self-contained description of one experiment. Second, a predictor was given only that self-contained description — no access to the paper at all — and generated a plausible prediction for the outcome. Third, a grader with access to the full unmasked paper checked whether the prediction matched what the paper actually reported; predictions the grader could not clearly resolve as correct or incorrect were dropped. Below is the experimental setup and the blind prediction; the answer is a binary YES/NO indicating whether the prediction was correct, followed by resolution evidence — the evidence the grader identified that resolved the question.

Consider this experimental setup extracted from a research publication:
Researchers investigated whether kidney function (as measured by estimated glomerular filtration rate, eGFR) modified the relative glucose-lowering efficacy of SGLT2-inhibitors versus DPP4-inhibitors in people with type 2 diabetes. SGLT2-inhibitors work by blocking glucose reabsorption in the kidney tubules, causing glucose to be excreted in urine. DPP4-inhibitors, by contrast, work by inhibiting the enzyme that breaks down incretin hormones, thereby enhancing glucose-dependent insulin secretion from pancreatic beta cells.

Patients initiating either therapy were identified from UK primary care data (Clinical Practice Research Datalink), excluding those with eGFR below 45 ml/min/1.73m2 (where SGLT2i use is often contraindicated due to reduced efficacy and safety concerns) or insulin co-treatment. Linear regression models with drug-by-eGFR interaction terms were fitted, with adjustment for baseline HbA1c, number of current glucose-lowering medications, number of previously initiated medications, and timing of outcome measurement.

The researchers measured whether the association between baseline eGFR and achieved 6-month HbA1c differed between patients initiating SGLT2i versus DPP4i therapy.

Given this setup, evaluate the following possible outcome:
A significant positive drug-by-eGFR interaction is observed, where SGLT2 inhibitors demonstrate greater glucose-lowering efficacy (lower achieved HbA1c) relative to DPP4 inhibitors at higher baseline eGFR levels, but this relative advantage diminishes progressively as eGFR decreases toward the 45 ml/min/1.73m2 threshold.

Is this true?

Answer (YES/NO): YES